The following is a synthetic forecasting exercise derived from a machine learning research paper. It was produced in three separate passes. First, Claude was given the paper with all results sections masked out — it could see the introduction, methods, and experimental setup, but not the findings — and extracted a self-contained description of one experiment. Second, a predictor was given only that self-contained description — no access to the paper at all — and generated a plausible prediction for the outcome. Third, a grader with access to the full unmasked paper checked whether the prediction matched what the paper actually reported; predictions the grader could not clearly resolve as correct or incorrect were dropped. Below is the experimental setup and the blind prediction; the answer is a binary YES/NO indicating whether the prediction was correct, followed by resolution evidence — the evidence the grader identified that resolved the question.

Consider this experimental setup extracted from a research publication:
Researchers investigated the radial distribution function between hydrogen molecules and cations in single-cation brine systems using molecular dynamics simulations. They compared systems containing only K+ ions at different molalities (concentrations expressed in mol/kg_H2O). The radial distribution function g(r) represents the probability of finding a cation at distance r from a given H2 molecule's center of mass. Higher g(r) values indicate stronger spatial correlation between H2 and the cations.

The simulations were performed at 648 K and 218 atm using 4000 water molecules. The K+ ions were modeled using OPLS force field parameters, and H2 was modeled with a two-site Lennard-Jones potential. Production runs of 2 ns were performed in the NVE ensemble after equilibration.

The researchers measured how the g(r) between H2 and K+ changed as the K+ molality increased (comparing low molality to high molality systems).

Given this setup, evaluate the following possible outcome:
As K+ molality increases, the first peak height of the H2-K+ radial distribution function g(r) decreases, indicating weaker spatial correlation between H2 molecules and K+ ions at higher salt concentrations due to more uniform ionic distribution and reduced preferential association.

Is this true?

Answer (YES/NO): NO